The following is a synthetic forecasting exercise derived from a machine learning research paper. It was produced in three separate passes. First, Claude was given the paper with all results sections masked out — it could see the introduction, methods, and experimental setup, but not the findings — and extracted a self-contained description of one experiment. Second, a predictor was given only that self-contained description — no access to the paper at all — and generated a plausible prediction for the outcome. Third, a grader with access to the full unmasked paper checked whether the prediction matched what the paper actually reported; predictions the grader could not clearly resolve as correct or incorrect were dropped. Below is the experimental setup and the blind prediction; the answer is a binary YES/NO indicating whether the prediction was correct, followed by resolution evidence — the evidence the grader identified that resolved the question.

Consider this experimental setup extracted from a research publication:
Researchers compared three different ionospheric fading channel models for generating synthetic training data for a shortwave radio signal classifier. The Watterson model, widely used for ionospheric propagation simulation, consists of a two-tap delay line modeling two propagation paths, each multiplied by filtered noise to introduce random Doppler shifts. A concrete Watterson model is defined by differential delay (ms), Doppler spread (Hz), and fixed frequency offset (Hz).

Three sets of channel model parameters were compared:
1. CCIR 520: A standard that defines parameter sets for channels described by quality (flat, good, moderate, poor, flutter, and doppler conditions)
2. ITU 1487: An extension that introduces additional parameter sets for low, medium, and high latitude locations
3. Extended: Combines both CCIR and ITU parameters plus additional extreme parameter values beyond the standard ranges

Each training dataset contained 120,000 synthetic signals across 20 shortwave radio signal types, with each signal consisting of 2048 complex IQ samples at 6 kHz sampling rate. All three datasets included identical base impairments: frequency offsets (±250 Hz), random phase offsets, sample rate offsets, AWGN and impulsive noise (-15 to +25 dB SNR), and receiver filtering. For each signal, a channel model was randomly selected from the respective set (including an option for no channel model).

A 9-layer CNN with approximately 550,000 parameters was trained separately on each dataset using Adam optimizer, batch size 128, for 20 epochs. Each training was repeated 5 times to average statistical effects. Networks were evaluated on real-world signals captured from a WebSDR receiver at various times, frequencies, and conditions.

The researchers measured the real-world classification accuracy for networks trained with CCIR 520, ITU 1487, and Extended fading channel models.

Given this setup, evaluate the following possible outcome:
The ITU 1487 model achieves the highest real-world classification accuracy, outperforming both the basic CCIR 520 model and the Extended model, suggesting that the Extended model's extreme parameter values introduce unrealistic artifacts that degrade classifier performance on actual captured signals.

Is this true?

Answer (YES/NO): NO